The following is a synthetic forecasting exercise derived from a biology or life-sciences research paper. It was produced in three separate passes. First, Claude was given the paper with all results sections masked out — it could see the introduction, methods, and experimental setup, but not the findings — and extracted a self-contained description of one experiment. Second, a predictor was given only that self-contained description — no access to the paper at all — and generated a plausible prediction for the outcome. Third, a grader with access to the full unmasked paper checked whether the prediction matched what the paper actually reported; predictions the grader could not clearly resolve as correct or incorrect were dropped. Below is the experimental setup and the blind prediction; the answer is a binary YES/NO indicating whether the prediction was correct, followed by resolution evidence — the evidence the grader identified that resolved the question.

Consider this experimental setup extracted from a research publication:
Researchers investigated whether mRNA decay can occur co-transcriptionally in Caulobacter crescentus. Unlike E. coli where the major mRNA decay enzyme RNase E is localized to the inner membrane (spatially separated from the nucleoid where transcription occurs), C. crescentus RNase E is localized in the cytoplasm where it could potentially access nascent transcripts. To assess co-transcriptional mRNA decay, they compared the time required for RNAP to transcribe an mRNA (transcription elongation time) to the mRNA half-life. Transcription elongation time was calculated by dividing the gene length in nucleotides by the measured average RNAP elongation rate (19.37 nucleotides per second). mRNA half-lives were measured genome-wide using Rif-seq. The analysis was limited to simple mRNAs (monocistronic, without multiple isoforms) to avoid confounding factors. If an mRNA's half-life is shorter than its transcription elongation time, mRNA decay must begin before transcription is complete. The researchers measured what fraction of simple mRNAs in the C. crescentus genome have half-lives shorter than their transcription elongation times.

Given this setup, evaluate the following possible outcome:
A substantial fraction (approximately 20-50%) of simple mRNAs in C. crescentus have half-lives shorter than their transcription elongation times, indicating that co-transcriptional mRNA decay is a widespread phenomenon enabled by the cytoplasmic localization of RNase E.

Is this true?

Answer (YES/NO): YES